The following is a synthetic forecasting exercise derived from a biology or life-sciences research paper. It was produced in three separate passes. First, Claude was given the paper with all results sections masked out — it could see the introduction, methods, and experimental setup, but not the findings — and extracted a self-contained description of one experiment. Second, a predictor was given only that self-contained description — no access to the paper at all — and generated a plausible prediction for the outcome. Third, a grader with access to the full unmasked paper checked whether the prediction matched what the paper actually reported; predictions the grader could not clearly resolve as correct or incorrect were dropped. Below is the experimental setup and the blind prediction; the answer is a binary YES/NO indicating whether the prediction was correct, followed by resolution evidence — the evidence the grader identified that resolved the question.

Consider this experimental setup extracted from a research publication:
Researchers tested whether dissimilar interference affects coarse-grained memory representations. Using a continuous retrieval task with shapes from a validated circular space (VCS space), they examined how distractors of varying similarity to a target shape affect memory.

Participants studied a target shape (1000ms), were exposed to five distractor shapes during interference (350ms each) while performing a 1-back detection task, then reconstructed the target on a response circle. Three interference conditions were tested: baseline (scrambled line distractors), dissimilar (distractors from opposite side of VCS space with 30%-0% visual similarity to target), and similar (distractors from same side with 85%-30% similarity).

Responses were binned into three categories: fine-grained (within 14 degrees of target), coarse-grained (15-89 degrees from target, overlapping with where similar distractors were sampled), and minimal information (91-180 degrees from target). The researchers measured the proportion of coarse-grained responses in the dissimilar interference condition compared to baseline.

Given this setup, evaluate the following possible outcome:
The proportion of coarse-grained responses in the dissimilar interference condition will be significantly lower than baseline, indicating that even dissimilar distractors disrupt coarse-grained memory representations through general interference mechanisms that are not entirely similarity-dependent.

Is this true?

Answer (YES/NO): NO